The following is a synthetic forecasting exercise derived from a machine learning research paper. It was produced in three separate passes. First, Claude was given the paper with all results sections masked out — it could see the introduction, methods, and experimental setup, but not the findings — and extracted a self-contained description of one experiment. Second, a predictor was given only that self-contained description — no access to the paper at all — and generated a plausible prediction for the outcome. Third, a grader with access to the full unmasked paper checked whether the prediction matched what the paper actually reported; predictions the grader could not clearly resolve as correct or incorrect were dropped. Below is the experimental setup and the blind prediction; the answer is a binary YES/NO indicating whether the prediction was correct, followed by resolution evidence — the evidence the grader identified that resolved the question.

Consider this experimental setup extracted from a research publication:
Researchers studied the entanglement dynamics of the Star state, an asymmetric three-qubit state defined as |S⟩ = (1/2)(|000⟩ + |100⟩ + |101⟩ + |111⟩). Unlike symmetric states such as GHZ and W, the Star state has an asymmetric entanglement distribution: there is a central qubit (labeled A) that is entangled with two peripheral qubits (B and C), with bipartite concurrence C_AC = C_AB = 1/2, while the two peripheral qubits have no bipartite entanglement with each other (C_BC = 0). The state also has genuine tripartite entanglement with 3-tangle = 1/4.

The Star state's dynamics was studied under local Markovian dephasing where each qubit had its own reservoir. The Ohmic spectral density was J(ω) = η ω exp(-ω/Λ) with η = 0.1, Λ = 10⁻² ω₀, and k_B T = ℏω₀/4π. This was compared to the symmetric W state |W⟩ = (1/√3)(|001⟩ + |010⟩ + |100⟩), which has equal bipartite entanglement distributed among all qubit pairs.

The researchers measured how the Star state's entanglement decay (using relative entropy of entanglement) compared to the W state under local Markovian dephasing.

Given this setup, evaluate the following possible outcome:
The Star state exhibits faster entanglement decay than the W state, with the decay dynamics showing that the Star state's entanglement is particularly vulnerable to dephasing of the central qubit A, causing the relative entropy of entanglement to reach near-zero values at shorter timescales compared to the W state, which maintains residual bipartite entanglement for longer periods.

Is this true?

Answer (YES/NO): NO